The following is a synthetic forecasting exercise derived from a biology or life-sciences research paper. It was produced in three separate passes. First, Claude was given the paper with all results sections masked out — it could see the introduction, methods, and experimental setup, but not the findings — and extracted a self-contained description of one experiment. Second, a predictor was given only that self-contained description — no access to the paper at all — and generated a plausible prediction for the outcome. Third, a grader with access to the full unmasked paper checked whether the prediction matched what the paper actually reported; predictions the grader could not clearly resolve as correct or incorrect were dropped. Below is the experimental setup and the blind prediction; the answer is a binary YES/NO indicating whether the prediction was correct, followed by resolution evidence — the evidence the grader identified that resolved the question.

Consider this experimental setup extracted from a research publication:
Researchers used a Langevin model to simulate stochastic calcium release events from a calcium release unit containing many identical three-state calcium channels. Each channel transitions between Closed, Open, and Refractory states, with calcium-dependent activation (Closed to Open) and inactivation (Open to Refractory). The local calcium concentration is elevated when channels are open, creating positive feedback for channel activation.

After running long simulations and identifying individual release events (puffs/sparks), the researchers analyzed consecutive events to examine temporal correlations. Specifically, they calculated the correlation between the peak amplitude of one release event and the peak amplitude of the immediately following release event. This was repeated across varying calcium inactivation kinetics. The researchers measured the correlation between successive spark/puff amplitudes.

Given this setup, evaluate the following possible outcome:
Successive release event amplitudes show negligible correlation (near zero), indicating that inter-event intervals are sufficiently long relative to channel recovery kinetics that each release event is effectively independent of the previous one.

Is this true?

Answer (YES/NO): NO